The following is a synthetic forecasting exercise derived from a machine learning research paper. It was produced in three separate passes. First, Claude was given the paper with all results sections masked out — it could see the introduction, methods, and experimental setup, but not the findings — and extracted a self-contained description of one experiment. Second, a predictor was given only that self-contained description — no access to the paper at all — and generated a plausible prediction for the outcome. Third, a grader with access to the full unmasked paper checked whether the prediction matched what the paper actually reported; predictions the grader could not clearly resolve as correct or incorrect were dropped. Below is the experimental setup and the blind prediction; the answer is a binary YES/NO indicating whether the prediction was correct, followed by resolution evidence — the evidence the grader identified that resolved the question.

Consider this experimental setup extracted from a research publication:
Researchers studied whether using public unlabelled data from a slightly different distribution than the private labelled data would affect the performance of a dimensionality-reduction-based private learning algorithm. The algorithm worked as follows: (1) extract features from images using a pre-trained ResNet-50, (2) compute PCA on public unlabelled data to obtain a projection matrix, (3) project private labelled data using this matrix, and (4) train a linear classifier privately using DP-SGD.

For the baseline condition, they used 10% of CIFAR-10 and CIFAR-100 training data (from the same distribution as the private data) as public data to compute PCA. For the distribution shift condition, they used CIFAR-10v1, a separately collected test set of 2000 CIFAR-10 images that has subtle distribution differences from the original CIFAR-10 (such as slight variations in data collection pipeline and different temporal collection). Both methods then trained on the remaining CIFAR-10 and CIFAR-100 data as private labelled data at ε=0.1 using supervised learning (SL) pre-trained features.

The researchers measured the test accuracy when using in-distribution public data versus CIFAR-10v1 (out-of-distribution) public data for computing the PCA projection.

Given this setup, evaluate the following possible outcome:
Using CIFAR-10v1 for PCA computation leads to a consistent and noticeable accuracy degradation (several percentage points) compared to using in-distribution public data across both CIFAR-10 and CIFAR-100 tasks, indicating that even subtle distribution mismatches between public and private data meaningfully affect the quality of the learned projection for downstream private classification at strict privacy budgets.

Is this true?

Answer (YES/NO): NO